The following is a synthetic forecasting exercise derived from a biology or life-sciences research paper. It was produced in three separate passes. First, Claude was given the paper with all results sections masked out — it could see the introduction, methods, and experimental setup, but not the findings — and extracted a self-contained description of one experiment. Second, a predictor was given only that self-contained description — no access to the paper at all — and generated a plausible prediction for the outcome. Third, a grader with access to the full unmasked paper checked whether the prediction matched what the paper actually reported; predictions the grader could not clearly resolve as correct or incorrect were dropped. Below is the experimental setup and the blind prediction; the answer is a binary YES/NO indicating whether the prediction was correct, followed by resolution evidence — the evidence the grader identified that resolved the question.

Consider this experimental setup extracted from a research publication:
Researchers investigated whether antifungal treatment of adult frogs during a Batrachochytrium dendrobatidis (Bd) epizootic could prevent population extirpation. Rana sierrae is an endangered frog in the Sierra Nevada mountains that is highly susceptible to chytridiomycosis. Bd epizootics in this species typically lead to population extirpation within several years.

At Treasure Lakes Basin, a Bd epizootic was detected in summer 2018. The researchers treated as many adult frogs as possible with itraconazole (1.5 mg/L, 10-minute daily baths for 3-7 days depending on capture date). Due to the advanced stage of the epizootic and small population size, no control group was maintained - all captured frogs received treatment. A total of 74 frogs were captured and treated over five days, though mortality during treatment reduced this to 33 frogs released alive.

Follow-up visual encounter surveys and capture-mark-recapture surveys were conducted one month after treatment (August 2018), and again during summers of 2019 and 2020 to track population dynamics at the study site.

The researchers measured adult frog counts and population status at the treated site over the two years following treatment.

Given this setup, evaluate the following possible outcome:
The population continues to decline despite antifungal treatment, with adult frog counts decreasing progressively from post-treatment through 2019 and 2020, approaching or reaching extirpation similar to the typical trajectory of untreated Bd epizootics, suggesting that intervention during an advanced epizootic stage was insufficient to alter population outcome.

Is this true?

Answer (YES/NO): YES